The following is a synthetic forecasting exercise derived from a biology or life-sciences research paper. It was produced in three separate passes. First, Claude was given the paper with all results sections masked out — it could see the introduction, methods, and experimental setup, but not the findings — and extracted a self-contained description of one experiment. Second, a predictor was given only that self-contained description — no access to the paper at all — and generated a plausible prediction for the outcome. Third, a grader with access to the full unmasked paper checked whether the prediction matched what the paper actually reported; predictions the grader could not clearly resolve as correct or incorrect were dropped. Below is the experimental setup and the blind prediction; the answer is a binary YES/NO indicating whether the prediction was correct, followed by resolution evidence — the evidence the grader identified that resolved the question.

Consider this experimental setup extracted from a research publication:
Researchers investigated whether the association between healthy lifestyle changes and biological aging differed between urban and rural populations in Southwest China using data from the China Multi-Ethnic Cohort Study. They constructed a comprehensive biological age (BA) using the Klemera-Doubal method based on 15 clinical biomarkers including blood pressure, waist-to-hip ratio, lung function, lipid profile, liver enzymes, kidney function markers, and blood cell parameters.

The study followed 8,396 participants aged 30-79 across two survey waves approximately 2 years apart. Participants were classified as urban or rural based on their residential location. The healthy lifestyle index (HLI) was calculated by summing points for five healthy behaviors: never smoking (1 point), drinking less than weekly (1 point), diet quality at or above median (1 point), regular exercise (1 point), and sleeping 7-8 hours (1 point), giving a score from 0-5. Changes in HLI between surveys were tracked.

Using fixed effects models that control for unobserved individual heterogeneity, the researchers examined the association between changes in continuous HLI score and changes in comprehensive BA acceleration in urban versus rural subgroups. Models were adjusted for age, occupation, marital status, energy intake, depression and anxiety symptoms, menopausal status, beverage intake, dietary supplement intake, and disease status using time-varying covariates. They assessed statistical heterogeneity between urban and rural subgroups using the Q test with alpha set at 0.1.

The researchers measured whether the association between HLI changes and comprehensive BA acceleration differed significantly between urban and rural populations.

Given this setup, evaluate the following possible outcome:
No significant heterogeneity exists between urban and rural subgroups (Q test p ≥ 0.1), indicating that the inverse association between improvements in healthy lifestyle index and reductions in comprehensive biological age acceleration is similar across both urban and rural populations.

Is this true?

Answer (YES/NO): YES